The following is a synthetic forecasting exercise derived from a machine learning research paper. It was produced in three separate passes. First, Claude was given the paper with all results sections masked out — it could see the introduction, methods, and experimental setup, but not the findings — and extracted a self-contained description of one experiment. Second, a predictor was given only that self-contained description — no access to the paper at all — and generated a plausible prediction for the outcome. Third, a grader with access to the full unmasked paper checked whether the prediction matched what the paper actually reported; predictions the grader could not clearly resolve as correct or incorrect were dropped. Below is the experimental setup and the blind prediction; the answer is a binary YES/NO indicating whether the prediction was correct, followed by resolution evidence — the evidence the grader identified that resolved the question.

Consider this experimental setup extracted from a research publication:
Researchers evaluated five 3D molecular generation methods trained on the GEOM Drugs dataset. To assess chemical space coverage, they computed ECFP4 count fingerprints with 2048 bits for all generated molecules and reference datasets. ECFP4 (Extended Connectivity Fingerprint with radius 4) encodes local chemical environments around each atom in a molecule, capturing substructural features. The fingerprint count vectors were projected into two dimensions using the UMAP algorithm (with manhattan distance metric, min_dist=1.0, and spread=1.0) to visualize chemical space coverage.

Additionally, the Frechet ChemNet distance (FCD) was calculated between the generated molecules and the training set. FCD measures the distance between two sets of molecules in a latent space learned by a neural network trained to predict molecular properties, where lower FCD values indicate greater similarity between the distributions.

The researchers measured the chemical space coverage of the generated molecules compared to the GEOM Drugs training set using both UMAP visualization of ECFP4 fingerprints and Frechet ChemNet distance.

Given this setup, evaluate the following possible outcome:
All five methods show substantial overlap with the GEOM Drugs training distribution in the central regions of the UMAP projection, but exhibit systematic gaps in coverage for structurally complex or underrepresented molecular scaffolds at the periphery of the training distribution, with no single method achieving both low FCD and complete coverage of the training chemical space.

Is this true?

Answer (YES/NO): NO